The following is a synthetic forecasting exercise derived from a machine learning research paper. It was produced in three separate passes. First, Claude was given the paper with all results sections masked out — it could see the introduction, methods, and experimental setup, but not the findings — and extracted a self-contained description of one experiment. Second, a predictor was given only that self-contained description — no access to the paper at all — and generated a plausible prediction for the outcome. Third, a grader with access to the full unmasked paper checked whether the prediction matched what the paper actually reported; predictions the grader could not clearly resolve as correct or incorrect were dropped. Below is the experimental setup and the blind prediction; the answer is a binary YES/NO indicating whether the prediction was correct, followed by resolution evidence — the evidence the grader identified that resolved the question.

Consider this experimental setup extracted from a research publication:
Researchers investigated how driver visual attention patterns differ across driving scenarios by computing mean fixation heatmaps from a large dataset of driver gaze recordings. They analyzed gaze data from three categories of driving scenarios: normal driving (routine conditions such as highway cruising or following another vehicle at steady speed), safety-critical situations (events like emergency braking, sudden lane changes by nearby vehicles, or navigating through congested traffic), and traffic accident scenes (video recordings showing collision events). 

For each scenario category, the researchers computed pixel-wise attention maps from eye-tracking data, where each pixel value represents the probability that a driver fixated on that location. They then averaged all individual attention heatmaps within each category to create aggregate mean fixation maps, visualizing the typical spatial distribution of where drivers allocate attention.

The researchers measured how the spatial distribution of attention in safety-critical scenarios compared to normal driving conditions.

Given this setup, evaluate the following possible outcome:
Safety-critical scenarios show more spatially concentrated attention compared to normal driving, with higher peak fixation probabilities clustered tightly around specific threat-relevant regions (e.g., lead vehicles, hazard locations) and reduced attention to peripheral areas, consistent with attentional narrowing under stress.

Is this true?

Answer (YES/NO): NO